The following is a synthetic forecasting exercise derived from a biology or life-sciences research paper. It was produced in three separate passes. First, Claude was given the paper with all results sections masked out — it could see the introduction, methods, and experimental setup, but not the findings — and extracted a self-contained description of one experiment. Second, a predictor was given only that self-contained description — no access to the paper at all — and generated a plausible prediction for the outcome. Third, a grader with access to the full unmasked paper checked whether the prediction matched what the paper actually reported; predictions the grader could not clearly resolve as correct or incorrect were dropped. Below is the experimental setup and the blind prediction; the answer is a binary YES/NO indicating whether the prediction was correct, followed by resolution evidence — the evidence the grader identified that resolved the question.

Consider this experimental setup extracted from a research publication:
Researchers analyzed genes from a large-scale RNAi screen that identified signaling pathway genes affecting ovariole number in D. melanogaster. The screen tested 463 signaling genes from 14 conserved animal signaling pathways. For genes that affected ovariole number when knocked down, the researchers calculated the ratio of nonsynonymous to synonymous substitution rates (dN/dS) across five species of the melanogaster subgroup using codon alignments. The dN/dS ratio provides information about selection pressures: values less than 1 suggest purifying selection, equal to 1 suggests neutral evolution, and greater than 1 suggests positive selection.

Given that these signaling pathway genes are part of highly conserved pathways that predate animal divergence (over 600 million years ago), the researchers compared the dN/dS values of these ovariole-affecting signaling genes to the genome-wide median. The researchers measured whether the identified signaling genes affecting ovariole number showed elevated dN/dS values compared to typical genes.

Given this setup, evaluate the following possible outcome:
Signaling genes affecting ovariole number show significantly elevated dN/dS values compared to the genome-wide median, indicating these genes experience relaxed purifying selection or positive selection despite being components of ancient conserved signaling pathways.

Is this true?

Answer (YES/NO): NO